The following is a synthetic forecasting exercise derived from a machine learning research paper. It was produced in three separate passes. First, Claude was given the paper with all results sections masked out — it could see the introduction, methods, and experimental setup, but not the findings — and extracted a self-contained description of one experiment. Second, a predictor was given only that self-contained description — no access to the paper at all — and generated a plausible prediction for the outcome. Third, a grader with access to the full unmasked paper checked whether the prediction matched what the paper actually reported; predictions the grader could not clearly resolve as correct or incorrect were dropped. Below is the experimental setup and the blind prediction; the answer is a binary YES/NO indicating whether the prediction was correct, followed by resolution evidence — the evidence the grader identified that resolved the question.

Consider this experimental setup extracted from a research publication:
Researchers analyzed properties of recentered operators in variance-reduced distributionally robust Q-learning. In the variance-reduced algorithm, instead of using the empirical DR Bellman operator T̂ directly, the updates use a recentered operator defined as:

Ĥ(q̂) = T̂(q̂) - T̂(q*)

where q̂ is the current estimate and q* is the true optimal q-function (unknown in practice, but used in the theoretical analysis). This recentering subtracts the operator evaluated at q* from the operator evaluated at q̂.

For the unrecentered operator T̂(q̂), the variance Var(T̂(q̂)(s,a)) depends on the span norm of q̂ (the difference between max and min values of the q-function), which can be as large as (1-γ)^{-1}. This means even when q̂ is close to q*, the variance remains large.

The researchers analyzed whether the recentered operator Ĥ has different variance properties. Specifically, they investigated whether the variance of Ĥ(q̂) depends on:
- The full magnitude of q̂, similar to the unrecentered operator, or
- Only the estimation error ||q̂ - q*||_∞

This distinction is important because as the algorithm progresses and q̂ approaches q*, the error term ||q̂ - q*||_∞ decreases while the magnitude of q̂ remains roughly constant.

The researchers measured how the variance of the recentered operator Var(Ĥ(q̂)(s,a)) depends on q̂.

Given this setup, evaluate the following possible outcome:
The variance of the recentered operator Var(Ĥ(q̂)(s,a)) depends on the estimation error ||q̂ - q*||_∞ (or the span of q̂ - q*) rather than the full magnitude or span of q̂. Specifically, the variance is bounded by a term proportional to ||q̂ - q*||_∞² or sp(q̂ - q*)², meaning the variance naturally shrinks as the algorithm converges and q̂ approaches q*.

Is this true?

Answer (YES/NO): YES